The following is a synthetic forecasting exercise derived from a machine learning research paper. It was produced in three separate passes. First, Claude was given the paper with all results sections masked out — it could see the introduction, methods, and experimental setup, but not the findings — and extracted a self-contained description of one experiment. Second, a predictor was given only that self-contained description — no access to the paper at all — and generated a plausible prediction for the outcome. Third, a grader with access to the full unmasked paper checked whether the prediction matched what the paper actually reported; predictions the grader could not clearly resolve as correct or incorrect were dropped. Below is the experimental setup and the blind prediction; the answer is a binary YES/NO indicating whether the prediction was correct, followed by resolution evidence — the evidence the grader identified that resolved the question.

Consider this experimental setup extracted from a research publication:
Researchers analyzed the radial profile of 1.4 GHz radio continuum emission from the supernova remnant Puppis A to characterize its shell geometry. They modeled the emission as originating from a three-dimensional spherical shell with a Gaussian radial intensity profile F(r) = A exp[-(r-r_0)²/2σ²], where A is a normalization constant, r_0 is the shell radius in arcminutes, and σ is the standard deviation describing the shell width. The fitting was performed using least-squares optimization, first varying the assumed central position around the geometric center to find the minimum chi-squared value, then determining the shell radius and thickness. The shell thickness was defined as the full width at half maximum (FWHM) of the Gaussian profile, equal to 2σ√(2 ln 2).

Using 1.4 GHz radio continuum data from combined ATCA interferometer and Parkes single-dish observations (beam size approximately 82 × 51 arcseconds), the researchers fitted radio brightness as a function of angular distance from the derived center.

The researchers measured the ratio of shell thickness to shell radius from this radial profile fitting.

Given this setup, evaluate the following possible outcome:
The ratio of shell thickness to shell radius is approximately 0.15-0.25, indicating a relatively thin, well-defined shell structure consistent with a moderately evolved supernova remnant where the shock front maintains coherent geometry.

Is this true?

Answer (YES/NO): NO